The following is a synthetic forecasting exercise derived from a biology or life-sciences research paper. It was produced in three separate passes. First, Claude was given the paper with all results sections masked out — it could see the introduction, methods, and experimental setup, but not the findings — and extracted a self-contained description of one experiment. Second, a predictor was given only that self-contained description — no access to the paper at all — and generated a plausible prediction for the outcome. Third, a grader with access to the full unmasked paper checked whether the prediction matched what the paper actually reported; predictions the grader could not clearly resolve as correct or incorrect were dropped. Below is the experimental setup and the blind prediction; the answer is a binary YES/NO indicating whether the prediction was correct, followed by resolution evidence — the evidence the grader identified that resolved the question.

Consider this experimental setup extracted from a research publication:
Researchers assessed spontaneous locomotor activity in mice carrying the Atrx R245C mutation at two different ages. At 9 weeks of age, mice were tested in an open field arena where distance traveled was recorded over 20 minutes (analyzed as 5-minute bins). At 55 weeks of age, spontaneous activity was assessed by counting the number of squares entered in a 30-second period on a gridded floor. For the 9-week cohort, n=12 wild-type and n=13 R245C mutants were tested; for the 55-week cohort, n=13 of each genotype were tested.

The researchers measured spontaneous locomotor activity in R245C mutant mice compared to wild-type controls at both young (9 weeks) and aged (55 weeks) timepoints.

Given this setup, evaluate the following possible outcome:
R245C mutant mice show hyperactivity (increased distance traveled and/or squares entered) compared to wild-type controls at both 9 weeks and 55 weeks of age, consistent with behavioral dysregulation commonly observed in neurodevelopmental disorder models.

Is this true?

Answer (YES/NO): NO